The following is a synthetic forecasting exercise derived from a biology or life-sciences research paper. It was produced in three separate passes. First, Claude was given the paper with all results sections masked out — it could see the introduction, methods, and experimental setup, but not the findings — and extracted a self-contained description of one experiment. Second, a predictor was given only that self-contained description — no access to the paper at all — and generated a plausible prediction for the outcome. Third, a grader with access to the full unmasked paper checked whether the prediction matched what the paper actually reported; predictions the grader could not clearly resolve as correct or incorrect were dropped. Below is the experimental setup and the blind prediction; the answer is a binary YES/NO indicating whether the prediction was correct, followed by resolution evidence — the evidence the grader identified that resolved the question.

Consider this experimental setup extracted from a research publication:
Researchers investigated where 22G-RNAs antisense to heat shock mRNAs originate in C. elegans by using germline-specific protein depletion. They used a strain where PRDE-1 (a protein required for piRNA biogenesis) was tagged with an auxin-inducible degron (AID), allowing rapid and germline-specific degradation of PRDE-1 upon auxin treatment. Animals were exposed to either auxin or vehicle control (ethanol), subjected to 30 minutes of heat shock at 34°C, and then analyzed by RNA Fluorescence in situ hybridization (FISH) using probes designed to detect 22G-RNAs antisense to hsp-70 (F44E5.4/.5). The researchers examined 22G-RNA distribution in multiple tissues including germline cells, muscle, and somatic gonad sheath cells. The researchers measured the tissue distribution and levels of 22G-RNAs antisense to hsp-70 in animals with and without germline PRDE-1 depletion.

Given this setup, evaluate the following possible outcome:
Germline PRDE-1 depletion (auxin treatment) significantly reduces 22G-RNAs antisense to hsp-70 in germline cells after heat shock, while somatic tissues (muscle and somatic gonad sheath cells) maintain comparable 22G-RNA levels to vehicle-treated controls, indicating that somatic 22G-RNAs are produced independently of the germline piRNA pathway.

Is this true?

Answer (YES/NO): NO